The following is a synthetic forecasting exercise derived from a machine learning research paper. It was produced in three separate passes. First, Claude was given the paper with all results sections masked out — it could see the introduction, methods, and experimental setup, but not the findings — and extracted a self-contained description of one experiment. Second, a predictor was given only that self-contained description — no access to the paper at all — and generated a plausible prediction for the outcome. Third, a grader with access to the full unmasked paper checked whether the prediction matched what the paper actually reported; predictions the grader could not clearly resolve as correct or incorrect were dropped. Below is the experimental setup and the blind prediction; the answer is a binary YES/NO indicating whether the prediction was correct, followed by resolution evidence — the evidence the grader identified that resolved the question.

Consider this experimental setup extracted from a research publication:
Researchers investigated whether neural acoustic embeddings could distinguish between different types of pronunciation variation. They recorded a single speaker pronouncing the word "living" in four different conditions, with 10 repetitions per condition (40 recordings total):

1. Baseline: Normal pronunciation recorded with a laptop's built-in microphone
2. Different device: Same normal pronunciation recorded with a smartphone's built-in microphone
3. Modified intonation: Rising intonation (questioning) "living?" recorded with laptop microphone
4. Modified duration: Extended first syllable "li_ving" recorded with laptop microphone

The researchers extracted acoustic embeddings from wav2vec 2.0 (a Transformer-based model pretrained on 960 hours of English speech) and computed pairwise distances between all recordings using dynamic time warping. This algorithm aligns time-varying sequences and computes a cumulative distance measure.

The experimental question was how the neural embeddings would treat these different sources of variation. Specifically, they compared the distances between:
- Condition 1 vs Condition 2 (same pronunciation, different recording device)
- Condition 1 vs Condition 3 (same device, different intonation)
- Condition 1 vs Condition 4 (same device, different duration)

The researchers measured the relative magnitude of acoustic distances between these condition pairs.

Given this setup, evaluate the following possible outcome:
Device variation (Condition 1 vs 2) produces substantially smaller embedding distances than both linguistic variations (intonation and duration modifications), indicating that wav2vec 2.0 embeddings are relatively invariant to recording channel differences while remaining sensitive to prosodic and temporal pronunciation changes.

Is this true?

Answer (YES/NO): YES